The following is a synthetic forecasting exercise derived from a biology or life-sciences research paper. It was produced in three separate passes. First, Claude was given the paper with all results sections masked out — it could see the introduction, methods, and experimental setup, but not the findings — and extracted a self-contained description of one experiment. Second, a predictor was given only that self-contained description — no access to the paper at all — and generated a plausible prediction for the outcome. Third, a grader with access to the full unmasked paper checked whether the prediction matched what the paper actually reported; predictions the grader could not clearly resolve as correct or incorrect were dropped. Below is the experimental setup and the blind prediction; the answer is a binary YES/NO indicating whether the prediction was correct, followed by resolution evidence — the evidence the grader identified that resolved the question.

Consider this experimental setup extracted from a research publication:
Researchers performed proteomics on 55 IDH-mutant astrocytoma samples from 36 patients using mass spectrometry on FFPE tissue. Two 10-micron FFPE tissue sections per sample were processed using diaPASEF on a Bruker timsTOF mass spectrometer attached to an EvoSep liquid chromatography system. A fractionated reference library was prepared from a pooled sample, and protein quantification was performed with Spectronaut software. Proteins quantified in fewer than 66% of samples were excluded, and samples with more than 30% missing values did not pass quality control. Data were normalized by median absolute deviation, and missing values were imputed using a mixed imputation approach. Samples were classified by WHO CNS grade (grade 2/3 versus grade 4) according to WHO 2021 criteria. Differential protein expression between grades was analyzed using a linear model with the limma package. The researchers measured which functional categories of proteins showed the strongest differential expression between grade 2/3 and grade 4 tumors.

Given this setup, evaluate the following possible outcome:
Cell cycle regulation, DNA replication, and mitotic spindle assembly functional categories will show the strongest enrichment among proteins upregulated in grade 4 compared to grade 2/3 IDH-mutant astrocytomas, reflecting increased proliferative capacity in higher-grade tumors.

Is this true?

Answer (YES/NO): NO